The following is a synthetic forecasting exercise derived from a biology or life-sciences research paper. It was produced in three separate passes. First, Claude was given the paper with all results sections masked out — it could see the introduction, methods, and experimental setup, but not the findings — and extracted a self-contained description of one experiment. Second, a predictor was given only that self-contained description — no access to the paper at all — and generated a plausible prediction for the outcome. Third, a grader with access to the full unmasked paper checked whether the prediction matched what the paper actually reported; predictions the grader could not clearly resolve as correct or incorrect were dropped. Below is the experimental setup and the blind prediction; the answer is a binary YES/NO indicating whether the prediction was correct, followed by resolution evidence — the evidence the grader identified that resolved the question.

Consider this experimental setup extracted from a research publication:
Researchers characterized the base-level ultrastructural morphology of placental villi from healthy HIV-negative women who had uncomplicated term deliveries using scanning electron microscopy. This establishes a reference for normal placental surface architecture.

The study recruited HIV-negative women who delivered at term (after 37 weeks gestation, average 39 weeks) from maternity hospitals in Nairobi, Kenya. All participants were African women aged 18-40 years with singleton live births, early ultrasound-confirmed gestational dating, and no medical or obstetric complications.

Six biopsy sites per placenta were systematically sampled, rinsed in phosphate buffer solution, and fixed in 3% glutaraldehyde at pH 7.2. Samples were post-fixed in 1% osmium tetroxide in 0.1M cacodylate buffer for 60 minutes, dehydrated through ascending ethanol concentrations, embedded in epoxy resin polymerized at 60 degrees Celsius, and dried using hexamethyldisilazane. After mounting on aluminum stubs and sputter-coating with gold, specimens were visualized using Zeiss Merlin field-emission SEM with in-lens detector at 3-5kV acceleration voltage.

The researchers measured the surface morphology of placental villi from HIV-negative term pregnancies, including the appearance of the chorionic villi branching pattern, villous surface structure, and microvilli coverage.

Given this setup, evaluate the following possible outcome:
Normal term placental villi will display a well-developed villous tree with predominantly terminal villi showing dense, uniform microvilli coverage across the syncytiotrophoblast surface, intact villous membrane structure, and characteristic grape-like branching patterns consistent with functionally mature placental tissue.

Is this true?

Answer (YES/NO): NO